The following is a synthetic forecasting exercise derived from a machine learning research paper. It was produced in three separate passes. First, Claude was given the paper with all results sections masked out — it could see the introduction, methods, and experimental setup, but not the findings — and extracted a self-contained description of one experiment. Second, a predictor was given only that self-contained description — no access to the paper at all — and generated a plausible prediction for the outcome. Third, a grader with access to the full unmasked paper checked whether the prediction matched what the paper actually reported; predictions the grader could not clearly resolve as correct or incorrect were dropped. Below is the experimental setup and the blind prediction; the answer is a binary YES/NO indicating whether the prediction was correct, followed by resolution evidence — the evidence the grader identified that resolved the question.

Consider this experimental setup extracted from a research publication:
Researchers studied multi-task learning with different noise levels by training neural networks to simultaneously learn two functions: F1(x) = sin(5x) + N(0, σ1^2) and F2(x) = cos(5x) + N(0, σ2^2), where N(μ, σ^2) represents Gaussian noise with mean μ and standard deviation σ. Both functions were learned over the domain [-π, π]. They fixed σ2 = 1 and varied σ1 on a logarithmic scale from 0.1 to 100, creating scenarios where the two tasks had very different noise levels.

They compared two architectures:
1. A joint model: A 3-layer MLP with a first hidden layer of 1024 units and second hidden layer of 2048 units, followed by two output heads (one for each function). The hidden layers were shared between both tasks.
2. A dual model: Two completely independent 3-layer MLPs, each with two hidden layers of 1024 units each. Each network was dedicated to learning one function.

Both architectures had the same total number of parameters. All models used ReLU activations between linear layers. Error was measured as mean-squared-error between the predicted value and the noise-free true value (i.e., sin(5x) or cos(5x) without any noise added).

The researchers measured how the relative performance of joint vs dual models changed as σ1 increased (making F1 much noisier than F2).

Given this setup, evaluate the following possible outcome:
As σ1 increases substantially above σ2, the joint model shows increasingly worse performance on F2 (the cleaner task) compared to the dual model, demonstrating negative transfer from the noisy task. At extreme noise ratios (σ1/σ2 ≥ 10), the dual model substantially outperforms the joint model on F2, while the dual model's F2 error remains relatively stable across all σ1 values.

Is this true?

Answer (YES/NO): YES